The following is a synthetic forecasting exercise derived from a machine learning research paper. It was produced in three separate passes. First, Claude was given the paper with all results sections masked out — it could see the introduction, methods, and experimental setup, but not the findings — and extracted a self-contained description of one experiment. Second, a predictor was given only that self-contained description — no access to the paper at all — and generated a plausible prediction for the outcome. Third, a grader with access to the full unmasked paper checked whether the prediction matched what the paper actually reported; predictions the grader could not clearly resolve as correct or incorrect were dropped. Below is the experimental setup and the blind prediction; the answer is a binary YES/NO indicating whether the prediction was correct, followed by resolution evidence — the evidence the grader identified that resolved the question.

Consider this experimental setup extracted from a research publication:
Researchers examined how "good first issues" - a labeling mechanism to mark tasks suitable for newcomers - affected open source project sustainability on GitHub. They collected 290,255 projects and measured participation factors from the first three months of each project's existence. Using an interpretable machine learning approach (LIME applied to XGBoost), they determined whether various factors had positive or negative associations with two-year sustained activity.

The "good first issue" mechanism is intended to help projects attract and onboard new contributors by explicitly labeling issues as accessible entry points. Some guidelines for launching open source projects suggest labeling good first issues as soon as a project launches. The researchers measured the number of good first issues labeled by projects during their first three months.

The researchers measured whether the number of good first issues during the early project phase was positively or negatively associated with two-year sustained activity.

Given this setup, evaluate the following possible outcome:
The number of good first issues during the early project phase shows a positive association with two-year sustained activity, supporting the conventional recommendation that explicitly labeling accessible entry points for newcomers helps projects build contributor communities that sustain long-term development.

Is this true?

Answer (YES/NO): NO